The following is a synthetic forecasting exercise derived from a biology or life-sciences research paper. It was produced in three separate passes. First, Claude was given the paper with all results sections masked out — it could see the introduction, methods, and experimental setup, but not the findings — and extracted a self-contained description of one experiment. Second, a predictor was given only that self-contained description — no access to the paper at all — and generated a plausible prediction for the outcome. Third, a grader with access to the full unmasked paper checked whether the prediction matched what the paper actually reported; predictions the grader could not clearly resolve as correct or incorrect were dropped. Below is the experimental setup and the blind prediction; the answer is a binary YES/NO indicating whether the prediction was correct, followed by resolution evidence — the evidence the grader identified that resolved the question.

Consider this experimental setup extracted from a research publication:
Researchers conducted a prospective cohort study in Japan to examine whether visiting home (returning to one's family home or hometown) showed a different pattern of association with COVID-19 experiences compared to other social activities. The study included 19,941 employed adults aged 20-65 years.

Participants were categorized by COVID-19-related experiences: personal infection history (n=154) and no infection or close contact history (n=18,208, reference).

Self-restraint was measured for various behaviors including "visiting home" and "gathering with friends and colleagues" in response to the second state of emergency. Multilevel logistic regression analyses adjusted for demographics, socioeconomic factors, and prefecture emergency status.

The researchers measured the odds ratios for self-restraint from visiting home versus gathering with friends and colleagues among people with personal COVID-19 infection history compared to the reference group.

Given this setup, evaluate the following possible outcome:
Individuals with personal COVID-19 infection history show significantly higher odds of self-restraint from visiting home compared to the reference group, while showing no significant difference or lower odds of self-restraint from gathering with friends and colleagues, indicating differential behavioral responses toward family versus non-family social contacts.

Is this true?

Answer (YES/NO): NO